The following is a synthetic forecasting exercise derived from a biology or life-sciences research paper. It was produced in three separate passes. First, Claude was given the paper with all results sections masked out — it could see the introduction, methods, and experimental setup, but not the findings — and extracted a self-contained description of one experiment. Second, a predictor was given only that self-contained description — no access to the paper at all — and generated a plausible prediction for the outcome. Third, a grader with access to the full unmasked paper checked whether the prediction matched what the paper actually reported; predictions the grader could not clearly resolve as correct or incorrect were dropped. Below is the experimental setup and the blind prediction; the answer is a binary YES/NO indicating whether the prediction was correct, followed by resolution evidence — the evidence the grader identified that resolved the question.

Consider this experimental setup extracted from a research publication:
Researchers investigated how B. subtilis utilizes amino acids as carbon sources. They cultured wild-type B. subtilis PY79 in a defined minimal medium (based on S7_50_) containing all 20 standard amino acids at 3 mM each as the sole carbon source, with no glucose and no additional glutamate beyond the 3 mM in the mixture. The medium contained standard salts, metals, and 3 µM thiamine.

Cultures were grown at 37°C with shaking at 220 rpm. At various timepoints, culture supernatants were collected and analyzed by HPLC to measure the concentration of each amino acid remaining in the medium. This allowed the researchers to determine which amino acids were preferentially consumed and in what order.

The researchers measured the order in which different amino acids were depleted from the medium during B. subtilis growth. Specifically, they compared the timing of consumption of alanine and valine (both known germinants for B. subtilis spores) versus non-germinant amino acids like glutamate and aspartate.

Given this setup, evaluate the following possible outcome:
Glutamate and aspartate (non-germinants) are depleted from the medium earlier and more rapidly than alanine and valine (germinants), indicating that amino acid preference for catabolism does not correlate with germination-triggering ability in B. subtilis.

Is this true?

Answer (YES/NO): NO